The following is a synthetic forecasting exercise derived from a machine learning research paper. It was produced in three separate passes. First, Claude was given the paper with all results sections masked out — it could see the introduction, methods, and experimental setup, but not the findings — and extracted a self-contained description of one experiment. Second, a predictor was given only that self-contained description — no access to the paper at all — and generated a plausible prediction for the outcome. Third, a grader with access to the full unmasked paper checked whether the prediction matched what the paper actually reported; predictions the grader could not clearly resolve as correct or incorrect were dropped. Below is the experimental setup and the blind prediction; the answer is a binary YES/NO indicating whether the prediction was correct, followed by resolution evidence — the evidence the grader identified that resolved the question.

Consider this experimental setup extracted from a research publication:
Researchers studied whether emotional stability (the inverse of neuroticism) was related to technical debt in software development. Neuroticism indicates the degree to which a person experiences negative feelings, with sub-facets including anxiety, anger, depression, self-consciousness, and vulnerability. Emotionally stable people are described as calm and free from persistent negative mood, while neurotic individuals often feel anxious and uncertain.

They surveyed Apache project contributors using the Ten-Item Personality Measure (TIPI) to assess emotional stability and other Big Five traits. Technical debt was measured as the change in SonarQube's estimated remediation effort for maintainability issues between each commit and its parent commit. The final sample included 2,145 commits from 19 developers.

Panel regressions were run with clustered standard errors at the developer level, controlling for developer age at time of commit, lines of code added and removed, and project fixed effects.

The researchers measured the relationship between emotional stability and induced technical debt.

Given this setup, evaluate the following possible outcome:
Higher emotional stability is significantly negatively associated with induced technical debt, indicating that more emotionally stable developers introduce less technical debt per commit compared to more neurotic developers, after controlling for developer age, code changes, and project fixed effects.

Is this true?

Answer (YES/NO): YES